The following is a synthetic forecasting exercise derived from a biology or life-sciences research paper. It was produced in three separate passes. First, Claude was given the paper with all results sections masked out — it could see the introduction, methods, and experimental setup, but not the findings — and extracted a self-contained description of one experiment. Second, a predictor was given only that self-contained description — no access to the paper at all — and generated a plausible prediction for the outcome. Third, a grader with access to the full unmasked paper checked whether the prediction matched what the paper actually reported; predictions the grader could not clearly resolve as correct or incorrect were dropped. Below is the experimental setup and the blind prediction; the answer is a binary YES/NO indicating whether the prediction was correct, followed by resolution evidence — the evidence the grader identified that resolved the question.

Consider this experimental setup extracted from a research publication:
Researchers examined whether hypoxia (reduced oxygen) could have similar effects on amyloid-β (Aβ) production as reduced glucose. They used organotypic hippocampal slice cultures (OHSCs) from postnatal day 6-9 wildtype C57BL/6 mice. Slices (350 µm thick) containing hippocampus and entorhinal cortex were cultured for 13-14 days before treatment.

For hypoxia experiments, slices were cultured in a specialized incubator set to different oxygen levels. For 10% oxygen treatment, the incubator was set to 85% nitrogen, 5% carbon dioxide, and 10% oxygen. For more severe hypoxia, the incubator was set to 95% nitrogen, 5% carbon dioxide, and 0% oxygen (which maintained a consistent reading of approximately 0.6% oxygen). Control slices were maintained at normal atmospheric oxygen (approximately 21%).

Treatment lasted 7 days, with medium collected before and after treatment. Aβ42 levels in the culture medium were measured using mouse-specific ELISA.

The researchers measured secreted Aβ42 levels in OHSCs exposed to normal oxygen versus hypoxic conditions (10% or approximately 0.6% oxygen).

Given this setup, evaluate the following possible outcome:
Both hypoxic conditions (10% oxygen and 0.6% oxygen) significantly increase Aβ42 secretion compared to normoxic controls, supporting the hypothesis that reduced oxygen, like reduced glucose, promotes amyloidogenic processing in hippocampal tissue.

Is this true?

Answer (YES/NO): NO